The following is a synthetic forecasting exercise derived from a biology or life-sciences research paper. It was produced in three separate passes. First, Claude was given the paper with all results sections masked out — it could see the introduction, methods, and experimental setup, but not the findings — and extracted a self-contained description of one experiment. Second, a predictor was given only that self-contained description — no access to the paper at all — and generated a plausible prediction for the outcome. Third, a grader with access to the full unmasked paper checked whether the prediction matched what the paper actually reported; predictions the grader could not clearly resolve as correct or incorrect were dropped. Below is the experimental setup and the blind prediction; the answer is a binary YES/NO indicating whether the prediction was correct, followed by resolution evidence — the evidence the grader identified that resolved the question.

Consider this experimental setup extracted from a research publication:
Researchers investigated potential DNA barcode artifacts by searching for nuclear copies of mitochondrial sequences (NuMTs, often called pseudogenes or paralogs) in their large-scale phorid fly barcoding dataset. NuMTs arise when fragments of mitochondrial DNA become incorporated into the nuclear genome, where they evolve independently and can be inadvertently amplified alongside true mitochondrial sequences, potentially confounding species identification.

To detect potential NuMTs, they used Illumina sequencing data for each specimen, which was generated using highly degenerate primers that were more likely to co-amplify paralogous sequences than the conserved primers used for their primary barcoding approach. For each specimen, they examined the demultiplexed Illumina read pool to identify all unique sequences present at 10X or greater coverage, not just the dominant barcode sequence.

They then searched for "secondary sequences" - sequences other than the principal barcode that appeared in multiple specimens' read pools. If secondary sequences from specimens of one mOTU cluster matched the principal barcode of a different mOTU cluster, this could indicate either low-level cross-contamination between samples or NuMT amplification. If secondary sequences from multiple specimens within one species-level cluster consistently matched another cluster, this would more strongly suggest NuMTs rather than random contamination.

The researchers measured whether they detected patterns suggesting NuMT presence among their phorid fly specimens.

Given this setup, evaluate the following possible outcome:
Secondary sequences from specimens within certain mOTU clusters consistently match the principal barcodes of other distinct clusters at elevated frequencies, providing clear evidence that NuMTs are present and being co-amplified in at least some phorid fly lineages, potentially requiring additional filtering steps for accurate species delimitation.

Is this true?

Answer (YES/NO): NO